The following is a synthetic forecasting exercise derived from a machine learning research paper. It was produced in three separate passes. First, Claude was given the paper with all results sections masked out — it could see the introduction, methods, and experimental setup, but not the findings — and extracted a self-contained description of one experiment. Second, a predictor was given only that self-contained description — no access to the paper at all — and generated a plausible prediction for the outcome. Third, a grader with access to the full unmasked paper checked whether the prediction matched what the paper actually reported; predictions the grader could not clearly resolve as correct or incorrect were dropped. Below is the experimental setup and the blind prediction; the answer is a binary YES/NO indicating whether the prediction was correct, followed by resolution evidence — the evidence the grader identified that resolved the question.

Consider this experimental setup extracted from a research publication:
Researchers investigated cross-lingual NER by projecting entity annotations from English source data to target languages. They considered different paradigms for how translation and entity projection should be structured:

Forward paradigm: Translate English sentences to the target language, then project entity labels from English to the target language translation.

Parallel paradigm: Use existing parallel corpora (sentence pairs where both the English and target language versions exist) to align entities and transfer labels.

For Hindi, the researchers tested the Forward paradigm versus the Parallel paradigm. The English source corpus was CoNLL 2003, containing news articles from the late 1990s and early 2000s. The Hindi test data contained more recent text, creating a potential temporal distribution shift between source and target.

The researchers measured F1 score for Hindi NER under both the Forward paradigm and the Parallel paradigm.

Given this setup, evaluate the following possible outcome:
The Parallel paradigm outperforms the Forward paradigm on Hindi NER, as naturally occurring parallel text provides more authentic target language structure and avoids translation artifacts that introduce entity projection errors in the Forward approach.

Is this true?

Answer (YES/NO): YES